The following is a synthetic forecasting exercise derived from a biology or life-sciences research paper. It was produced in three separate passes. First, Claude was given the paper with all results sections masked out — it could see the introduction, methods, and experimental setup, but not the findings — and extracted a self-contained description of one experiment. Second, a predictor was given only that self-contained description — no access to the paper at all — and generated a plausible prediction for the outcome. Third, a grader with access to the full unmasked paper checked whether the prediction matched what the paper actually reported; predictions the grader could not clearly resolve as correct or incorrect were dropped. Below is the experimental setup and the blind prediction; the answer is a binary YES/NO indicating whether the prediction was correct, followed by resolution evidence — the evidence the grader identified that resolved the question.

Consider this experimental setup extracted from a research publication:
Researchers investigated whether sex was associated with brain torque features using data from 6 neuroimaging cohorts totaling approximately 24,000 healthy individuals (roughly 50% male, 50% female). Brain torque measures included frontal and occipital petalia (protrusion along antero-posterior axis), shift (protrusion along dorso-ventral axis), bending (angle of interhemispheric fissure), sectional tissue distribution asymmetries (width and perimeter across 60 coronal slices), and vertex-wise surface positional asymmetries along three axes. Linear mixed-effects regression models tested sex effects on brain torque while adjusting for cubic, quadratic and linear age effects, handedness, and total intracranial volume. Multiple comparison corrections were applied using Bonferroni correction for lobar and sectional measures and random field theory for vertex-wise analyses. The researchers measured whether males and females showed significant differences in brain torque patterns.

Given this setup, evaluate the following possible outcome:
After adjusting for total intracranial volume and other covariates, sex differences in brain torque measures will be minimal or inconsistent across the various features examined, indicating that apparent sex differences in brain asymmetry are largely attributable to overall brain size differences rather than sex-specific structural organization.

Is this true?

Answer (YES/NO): NO